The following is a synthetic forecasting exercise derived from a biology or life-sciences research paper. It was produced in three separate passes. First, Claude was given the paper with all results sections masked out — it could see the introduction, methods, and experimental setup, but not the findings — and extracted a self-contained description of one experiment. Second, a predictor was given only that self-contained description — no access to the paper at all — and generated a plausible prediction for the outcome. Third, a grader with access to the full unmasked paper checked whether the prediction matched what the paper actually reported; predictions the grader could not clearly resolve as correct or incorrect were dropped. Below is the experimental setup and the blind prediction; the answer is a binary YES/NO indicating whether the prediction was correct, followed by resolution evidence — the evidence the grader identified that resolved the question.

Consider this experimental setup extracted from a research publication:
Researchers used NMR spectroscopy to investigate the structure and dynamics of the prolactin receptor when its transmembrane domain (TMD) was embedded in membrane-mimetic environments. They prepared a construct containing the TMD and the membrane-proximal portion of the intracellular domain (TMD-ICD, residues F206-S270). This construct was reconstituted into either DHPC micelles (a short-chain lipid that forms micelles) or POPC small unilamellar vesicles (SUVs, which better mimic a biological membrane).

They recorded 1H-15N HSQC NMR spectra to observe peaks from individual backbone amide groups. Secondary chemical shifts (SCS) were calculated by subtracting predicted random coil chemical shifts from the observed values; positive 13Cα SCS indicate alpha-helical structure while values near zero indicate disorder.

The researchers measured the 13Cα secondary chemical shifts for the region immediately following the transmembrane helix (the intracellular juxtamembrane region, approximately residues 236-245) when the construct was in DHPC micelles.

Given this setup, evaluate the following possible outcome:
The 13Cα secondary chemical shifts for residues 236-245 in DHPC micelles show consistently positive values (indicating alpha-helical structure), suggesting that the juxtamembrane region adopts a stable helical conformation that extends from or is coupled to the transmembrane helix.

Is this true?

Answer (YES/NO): NO